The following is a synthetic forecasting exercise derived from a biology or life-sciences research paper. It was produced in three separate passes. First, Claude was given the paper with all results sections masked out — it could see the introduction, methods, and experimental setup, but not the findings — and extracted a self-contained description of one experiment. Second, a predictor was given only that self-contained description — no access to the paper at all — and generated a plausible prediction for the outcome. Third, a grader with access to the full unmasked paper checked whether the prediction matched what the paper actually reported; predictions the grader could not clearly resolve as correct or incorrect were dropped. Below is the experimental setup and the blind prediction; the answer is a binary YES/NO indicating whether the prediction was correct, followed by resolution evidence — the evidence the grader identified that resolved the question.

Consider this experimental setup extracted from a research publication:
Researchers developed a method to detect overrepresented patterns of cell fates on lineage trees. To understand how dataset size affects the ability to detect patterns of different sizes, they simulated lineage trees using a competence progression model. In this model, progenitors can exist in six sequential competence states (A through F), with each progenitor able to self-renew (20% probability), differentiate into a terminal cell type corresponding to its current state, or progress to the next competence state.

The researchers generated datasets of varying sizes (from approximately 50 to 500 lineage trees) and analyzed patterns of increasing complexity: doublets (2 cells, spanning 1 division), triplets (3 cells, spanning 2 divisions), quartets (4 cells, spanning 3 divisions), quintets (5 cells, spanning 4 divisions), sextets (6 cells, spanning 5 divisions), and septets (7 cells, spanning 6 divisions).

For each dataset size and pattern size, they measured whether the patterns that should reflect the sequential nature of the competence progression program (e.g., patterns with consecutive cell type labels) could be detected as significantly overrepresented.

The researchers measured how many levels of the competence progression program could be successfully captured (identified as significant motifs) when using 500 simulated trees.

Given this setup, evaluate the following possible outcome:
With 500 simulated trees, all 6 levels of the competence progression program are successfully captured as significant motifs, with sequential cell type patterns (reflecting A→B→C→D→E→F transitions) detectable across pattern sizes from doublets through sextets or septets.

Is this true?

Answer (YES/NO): NO